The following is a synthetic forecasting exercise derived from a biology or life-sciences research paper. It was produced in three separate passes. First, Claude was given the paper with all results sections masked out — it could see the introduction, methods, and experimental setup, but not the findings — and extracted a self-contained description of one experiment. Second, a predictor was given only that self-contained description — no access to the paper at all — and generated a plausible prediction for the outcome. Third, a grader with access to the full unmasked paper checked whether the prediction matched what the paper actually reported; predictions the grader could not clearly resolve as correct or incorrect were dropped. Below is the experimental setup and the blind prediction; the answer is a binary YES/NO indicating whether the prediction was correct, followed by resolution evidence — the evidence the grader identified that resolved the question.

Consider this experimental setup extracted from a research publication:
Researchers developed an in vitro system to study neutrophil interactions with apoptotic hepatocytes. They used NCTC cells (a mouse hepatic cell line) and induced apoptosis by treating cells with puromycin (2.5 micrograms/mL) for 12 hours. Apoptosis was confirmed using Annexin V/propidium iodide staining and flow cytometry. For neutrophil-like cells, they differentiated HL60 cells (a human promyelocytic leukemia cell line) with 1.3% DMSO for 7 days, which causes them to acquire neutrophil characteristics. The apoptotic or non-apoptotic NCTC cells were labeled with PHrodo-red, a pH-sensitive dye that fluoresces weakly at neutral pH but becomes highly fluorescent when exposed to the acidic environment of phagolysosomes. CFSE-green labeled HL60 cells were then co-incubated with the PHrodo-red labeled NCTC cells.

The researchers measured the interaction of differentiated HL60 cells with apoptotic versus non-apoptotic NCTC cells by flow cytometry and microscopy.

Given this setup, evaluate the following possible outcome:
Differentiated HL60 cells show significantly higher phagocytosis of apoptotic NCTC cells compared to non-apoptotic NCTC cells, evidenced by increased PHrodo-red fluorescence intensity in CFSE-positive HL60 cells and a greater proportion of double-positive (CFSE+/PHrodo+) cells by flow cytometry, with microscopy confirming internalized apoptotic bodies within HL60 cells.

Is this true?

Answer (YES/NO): NO